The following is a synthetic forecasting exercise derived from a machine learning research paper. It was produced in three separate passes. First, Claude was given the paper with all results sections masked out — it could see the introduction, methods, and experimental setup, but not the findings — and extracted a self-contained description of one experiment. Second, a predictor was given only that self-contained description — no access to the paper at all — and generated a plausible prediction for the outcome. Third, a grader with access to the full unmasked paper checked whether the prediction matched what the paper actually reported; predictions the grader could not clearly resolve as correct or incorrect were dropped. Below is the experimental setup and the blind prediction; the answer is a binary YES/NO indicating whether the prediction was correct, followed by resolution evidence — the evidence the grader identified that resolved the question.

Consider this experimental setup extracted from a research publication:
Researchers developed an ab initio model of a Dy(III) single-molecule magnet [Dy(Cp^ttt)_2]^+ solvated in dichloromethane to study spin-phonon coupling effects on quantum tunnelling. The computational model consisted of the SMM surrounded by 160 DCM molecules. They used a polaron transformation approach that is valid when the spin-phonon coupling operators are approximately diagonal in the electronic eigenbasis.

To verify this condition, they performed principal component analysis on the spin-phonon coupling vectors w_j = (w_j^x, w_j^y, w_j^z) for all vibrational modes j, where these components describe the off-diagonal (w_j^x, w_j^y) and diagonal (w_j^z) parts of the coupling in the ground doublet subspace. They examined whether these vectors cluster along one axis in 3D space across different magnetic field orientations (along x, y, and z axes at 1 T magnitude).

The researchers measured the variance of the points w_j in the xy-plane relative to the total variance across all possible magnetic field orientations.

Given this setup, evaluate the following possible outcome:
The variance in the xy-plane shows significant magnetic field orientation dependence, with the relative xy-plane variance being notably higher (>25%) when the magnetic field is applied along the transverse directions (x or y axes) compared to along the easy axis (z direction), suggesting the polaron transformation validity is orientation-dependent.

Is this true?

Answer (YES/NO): NO